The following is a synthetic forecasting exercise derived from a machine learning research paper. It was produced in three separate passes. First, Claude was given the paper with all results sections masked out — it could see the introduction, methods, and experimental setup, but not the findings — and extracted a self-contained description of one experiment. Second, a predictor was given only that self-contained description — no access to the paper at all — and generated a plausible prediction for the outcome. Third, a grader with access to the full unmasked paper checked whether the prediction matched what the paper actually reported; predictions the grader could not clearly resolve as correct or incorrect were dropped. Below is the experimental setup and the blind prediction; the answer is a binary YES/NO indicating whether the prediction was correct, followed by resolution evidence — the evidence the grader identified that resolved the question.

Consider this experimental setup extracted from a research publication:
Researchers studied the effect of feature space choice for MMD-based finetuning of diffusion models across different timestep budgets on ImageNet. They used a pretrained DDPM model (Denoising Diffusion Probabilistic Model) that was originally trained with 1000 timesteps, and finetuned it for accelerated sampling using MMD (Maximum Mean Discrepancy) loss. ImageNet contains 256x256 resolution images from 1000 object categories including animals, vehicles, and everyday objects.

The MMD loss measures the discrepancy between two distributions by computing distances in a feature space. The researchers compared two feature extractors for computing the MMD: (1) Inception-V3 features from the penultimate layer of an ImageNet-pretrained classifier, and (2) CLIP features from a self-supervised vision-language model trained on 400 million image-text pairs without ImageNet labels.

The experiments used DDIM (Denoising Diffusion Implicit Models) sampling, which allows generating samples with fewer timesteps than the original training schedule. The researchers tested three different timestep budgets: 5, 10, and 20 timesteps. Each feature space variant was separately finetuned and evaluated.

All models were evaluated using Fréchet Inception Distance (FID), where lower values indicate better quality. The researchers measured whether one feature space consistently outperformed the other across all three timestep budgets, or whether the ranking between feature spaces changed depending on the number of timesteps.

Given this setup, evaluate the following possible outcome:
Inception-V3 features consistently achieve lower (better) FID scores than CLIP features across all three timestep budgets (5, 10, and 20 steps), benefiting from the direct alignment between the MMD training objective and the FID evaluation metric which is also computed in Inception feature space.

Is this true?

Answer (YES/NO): NO